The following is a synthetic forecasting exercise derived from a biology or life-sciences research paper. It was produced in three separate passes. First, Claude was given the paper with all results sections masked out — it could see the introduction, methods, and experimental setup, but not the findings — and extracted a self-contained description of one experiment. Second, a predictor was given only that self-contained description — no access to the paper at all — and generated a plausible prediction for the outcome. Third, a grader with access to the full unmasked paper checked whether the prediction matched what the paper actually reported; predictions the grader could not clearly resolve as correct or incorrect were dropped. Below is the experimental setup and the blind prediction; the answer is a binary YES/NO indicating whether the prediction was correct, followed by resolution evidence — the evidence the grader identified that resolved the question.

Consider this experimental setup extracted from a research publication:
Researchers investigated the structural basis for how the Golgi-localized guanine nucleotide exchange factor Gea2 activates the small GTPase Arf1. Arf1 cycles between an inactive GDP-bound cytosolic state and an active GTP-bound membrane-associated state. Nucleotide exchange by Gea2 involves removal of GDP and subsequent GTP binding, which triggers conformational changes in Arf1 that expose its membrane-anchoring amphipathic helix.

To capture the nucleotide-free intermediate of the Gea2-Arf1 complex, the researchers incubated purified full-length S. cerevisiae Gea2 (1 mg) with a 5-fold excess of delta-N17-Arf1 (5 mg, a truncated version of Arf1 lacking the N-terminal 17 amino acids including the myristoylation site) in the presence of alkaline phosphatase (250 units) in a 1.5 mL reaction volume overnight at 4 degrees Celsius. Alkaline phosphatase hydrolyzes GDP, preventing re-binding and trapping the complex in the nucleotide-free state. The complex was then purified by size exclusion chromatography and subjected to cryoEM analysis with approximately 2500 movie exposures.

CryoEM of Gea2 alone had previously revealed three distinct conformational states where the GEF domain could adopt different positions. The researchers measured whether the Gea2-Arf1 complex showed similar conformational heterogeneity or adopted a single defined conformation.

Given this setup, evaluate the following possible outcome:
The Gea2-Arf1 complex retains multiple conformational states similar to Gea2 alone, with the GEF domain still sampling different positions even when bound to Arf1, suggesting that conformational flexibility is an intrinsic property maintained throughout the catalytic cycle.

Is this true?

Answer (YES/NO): NO